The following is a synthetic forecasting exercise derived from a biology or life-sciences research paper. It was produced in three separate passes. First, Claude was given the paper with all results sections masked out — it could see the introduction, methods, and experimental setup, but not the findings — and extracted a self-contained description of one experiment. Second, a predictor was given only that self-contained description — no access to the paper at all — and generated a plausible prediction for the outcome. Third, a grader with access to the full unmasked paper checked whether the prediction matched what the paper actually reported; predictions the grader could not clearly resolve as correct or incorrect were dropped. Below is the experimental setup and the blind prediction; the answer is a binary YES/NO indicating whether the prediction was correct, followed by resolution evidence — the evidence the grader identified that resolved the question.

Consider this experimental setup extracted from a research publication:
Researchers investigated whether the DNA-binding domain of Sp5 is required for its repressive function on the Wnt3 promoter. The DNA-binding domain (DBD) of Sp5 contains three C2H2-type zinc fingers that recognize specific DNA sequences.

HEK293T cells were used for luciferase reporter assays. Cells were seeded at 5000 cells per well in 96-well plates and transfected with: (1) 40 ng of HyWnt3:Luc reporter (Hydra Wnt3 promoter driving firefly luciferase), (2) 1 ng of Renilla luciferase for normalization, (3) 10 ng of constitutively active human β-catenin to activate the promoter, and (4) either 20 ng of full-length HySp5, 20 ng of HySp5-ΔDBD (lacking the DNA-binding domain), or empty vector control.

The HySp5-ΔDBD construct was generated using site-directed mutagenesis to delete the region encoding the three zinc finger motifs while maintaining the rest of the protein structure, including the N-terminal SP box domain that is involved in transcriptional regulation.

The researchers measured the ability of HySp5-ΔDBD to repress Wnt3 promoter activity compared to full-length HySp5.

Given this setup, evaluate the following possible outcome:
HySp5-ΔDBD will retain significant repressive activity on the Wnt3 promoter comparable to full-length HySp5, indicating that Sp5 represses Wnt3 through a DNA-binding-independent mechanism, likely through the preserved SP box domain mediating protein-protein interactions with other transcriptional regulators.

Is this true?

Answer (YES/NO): NO